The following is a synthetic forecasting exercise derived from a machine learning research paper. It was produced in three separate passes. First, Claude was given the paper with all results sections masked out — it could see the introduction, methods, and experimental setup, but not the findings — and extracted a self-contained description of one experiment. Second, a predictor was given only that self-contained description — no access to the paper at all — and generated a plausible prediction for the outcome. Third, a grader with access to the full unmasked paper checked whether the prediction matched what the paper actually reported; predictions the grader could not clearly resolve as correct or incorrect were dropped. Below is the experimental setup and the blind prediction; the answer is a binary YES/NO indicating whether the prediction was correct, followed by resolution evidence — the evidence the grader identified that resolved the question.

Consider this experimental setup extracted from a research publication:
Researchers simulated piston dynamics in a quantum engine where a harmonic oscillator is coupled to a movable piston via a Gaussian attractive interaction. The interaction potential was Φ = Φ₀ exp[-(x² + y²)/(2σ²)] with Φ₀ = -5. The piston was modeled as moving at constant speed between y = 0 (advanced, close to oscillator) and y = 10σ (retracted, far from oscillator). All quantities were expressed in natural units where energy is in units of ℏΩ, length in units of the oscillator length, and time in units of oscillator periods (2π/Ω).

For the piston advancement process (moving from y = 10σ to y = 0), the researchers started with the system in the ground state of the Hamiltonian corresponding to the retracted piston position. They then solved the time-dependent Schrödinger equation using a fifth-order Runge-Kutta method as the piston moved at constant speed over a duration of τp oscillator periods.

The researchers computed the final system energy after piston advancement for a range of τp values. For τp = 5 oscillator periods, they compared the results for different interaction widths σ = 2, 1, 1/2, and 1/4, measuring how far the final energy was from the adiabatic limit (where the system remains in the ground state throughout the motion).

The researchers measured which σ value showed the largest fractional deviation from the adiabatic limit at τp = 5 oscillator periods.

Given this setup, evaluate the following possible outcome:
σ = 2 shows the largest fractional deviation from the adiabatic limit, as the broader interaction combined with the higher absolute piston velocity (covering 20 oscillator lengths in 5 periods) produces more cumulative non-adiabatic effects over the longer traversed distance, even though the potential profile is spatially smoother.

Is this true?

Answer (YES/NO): NO